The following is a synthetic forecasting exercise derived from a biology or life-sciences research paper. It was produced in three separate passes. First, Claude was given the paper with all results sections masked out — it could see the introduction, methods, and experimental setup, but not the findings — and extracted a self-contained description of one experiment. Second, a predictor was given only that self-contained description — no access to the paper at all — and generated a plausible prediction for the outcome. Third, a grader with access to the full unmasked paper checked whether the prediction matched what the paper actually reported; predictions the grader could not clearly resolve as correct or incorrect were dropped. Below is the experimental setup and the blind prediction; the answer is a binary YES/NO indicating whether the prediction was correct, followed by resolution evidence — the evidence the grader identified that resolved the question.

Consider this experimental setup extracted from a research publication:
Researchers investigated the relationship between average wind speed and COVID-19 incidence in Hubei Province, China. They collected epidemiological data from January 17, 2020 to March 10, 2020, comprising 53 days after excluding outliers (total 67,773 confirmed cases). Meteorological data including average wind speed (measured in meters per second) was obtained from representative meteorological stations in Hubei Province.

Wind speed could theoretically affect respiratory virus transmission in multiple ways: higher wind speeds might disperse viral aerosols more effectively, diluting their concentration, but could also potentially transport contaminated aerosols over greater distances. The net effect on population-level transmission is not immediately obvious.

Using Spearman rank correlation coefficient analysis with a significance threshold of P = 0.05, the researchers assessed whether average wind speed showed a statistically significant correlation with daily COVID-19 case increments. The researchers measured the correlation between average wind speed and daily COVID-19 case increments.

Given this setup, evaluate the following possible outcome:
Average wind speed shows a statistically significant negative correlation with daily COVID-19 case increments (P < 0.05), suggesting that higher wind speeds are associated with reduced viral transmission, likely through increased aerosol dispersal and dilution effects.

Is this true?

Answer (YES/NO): NO